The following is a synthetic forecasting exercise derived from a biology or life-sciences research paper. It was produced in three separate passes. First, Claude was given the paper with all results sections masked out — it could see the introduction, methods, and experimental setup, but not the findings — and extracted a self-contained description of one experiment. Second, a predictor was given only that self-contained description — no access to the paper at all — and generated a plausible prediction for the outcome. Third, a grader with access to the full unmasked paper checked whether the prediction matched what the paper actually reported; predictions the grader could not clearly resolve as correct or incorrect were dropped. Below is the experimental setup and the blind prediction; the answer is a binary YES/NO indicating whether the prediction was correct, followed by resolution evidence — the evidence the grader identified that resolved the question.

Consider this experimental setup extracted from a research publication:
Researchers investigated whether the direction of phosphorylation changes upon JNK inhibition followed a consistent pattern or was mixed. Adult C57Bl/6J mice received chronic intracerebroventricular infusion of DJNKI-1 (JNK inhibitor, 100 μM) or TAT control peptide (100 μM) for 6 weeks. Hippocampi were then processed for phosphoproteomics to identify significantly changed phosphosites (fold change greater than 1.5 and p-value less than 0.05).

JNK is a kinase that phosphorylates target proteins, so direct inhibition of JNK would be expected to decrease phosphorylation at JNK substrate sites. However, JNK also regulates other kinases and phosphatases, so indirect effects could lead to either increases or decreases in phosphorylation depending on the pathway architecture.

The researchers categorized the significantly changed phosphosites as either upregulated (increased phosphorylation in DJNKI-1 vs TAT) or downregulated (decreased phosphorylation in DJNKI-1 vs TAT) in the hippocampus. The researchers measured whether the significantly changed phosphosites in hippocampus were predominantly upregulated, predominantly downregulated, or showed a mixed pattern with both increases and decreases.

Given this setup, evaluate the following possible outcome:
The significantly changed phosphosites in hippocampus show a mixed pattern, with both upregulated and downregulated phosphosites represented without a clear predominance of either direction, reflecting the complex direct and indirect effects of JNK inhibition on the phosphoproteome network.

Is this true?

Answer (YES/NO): YES